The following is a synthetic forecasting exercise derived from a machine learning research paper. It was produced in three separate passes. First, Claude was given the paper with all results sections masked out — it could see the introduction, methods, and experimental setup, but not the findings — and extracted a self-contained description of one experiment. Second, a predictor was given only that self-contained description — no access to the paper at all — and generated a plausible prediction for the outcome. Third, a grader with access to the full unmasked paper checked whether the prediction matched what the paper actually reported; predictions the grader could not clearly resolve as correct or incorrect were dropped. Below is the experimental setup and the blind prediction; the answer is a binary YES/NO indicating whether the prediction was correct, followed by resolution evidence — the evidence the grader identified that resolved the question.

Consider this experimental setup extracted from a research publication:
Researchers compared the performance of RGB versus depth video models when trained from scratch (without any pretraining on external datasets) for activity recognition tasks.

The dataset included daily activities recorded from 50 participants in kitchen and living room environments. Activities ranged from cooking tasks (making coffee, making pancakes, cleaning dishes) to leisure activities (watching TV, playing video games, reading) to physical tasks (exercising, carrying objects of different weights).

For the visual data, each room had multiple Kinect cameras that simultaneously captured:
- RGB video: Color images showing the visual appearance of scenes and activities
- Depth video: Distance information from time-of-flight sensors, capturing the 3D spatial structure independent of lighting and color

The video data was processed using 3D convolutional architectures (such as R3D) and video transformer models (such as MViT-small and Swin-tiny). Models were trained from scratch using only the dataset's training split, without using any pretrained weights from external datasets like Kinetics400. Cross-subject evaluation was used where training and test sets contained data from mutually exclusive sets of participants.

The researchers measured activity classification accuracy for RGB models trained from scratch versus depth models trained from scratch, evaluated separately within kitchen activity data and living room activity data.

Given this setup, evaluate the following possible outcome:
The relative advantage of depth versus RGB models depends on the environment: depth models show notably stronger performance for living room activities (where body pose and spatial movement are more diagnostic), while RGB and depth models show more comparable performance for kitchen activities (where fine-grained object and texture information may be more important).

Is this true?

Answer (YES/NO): NO